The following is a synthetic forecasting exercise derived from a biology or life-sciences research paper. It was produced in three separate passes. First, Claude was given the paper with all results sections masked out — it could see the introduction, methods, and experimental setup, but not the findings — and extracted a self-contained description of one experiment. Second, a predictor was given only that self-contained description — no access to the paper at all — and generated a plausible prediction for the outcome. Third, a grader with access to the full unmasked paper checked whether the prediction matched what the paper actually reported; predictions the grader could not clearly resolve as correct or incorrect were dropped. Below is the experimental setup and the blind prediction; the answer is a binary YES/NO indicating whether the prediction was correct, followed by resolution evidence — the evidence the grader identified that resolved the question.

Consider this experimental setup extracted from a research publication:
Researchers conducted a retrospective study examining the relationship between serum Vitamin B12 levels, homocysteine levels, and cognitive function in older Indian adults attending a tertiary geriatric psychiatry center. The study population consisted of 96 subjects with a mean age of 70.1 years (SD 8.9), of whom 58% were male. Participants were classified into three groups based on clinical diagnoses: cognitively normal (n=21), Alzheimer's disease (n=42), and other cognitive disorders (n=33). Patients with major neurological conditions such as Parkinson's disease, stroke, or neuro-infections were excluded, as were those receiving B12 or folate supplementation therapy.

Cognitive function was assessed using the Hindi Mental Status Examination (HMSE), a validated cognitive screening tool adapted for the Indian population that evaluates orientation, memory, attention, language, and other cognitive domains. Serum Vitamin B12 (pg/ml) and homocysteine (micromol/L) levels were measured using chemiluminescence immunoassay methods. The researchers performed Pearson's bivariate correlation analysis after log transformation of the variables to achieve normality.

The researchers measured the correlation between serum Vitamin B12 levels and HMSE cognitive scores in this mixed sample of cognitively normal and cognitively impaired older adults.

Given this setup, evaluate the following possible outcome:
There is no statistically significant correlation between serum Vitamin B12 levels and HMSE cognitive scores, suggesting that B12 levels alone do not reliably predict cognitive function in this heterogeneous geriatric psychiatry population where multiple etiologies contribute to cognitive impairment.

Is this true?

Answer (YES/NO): YES